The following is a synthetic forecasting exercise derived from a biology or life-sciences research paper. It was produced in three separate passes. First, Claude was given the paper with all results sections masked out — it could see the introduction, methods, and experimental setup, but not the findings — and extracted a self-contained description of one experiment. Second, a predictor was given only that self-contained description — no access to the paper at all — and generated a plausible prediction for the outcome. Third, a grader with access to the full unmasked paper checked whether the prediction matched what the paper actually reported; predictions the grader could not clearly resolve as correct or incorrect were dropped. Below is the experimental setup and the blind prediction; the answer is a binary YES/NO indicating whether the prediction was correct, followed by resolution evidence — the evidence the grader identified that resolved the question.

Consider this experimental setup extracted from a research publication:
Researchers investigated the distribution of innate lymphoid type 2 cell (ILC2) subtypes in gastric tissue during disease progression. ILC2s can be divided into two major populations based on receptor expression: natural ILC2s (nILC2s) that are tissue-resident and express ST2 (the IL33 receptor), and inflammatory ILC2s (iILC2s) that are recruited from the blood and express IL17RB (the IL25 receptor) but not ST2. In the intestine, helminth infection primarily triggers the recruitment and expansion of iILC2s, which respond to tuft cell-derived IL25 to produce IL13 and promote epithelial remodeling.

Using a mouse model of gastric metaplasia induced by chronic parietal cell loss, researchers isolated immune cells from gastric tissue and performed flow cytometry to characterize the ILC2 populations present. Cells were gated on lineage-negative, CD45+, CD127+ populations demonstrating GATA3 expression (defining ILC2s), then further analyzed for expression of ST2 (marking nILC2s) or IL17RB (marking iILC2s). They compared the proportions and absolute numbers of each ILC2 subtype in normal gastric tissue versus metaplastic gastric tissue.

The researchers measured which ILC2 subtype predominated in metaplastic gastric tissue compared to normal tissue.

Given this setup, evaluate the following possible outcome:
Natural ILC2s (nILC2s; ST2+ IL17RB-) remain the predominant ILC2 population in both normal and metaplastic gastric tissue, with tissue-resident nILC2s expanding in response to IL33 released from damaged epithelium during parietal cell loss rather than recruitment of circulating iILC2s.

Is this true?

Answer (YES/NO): NO